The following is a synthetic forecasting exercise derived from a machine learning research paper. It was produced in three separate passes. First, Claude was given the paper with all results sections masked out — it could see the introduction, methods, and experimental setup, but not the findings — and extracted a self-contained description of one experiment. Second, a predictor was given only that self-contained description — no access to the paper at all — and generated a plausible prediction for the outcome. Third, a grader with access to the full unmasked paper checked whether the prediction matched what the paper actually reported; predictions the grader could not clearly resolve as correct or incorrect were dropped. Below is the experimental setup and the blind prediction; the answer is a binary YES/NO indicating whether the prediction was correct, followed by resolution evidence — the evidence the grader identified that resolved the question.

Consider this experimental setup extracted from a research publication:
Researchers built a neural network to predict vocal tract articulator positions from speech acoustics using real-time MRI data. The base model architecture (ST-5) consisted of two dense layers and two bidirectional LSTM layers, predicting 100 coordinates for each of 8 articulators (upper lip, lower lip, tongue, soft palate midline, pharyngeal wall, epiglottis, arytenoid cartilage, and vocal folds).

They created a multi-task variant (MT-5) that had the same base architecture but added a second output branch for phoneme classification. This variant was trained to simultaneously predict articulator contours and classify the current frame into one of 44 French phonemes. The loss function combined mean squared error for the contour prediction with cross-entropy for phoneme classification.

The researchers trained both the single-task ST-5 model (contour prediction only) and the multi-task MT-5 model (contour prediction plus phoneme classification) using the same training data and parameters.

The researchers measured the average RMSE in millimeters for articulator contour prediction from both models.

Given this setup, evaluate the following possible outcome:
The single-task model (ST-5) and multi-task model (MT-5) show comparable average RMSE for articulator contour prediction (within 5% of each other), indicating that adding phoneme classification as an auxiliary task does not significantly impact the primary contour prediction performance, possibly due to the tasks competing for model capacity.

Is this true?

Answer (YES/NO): NO